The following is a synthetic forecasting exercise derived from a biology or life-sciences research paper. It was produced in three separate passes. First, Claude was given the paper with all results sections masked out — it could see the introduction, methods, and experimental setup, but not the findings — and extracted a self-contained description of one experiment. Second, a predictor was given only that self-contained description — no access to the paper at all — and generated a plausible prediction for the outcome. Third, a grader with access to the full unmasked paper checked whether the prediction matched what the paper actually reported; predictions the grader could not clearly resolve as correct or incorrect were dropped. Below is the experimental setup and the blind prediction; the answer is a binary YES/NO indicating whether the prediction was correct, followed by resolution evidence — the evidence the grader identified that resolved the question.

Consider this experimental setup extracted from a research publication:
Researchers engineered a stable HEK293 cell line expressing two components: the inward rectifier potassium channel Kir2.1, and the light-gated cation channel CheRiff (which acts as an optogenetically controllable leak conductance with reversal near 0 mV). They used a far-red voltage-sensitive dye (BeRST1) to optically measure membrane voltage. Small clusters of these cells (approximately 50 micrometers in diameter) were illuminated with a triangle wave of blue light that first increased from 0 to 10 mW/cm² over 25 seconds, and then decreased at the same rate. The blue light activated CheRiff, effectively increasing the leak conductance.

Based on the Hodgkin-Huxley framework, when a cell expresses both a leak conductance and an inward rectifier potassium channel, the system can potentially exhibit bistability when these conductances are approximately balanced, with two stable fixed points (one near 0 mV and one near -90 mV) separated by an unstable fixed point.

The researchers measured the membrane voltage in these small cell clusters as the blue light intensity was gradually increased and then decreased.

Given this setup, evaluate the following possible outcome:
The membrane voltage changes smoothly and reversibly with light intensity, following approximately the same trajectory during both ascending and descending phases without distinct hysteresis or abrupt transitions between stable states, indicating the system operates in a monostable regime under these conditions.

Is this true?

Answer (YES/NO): NO